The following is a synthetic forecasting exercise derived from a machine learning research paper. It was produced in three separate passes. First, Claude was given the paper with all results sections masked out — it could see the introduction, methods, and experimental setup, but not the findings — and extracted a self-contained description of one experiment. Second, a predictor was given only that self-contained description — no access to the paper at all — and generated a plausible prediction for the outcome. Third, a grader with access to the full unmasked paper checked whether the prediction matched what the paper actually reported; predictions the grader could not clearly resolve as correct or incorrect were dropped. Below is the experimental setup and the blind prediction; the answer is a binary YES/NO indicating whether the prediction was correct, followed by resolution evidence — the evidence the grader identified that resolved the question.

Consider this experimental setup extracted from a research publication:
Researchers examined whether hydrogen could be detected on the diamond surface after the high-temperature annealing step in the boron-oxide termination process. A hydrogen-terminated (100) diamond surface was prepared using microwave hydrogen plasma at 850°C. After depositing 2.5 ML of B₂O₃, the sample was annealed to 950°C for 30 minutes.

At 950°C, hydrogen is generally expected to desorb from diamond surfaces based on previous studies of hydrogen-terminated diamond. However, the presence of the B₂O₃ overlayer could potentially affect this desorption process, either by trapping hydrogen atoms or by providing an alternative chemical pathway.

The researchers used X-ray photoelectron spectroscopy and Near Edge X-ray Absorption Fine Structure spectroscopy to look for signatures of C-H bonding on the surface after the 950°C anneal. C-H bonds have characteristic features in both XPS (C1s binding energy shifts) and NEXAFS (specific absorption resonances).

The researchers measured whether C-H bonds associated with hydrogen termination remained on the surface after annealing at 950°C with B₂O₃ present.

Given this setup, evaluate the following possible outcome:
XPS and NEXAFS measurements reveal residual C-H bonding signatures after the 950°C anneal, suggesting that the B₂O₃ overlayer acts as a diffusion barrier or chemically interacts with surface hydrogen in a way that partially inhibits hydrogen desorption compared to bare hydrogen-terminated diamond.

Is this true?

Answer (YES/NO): NO